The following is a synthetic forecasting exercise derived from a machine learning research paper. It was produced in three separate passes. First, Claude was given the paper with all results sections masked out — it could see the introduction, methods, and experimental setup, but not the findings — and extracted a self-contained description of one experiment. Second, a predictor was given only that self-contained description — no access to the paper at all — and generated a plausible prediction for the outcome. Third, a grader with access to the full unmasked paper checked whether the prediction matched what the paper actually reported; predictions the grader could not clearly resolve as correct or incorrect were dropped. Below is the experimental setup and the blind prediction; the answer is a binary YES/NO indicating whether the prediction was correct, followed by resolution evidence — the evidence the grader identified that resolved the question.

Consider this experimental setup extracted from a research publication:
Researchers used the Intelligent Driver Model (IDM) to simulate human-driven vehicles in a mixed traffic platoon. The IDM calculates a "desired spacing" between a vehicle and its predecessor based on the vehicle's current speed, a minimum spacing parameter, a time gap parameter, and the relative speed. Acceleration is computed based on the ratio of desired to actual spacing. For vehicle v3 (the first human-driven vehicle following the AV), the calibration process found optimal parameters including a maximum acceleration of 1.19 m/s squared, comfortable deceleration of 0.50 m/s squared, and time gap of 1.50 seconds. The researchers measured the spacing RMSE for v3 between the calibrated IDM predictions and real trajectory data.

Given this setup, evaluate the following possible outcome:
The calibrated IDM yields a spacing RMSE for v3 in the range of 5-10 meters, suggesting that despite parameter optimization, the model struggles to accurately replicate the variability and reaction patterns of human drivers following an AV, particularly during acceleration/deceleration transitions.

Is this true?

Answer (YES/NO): NO